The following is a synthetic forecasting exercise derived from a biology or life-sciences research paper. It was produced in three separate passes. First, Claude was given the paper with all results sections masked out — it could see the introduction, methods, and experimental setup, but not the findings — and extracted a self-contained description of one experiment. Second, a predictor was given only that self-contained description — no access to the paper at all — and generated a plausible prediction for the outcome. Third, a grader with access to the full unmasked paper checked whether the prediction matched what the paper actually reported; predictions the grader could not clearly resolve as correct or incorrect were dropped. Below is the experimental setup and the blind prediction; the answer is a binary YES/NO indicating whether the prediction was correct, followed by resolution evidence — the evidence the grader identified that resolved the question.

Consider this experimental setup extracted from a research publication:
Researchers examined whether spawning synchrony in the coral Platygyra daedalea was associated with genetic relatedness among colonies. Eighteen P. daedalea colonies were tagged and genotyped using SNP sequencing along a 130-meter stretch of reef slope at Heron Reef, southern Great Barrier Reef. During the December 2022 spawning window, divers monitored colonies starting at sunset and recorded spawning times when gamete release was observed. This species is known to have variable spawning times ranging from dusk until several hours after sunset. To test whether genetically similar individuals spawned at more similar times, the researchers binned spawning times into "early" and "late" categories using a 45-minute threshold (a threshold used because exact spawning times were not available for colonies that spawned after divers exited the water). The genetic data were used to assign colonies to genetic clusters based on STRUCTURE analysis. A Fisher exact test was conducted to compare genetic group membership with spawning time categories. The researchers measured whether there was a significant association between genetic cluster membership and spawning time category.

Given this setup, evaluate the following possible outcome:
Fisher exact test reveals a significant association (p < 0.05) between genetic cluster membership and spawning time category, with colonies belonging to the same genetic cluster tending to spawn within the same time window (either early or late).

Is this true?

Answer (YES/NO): NO